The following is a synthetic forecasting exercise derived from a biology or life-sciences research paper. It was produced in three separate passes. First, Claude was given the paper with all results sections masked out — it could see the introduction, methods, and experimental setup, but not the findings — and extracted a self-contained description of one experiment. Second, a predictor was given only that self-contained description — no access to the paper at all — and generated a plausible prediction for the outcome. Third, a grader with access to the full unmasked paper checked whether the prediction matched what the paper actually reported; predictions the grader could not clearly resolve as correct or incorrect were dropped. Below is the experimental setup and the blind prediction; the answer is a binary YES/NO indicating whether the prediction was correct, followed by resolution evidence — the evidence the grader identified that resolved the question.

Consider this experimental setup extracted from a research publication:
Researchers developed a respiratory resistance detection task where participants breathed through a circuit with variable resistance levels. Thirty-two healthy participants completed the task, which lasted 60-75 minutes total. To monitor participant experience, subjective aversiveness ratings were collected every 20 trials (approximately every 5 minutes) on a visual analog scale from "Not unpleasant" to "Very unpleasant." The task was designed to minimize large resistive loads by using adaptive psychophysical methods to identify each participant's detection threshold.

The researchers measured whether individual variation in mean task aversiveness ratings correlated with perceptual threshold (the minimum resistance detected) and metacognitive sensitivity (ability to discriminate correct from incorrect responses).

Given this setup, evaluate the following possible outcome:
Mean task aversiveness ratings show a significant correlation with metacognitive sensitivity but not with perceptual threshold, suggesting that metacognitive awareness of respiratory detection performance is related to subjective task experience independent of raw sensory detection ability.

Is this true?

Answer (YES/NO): NO